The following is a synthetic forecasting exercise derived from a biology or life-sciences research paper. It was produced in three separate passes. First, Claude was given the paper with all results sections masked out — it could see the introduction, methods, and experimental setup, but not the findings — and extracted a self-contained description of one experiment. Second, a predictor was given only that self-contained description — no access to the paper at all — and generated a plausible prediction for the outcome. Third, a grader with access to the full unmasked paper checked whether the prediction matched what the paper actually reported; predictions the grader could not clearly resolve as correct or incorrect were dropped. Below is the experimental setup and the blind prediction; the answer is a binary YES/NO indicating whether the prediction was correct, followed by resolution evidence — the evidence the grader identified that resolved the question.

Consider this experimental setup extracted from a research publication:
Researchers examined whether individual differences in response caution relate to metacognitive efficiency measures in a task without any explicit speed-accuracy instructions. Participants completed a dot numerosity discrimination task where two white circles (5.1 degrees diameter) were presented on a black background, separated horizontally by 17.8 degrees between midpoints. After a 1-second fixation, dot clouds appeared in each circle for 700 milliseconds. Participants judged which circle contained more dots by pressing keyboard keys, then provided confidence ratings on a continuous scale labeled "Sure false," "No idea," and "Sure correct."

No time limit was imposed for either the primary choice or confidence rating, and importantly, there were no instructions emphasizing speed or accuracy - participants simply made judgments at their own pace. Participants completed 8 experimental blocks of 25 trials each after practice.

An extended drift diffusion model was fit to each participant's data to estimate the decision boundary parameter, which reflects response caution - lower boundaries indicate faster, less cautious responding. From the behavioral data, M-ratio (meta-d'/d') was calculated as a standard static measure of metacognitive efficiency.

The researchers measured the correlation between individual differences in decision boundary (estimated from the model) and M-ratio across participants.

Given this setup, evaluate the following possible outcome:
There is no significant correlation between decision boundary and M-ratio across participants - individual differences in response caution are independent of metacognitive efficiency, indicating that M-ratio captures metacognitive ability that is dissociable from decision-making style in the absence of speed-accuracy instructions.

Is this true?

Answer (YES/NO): NO